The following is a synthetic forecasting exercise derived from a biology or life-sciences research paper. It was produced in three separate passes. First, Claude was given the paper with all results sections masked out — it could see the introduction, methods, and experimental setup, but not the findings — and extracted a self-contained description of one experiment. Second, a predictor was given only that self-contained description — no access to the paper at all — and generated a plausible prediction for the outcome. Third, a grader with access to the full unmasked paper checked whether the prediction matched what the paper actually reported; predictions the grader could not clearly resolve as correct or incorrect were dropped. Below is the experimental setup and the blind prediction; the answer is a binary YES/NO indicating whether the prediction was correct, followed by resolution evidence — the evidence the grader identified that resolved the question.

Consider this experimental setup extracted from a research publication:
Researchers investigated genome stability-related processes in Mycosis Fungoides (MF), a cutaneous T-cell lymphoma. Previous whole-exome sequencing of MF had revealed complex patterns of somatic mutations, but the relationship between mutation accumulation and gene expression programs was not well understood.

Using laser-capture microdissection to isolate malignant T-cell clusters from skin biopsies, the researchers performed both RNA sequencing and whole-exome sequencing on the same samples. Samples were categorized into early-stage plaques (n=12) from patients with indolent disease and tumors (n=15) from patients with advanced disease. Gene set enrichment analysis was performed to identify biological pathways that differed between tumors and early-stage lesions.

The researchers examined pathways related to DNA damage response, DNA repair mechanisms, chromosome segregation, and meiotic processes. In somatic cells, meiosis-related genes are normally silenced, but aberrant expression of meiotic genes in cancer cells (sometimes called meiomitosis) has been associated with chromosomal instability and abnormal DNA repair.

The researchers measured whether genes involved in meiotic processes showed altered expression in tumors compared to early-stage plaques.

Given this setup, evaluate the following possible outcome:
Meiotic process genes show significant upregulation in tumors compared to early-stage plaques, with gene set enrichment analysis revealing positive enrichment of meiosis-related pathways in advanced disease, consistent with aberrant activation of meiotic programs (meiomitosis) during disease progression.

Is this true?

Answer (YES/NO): YES